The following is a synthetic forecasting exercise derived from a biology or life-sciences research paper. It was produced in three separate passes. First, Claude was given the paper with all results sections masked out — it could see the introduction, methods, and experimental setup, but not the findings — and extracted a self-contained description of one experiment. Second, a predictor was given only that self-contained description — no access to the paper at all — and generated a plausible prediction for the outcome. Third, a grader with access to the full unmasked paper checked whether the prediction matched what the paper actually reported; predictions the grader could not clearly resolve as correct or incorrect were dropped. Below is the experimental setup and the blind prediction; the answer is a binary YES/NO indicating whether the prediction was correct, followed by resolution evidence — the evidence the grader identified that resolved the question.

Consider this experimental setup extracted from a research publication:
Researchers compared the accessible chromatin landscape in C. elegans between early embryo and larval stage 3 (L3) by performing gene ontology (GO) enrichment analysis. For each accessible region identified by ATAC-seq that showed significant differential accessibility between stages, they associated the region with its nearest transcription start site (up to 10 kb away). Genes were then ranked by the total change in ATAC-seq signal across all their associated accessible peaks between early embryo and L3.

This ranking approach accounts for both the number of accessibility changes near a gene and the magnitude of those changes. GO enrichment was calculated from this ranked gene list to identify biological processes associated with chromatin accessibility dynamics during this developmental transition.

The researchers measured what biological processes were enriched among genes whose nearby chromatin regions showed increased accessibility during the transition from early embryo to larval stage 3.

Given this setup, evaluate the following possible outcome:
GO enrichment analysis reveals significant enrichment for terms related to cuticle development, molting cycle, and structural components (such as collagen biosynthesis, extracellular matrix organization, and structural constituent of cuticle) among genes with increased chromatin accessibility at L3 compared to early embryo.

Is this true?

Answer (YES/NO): NO